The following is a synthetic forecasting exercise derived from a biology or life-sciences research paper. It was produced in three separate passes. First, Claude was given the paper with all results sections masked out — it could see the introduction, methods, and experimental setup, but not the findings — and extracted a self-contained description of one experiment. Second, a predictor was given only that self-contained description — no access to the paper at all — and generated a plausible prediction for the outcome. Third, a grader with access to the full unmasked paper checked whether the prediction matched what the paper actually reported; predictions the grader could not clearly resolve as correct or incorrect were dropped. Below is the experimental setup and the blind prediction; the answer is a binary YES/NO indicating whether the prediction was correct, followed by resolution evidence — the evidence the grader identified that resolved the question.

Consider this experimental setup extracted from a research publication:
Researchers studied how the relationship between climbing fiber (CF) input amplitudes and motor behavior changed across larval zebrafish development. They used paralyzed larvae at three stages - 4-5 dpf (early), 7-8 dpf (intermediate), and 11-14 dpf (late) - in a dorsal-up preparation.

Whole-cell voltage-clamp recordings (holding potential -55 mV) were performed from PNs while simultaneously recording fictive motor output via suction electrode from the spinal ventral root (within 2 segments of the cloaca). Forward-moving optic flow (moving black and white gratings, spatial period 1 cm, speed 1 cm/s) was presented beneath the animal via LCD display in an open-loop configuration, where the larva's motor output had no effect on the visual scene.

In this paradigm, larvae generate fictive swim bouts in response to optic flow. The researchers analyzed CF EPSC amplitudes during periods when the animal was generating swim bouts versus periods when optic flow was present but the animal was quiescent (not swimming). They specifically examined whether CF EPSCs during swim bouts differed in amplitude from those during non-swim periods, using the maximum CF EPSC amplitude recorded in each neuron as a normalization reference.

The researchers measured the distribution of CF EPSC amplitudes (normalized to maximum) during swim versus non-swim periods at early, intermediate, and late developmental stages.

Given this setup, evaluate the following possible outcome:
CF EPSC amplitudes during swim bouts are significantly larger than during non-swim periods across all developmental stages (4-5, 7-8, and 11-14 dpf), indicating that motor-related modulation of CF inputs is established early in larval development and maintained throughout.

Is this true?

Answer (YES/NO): NO